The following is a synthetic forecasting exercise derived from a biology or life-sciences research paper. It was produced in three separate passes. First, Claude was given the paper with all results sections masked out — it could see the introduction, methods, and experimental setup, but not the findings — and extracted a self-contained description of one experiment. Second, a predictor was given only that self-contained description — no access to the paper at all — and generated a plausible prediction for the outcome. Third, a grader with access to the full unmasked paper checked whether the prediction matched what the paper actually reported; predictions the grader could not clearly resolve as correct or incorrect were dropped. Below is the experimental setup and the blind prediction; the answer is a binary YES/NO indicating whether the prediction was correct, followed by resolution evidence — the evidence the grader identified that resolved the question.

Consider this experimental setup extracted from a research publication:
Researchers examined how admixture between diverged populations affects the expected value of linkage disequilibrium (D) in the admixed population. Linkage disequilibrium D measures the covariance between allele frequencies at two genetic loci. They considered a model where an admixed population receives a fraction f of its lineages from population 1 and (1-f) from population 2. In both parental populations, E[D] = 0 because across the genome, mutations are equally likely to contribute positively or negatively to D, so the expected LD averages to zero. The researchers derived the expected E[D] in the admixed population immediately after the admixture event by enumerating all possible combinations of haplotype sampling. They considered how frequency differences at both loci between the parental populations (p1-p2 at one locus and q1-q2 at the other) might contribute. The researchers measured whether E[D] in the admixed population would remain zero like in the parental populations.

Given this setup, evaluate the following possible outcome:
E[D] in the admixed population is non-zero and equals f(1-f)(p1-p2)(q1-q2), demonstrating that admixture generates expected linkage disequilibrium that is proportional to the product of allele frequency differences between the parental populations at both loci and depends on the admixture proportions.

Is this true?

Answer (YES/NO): YES